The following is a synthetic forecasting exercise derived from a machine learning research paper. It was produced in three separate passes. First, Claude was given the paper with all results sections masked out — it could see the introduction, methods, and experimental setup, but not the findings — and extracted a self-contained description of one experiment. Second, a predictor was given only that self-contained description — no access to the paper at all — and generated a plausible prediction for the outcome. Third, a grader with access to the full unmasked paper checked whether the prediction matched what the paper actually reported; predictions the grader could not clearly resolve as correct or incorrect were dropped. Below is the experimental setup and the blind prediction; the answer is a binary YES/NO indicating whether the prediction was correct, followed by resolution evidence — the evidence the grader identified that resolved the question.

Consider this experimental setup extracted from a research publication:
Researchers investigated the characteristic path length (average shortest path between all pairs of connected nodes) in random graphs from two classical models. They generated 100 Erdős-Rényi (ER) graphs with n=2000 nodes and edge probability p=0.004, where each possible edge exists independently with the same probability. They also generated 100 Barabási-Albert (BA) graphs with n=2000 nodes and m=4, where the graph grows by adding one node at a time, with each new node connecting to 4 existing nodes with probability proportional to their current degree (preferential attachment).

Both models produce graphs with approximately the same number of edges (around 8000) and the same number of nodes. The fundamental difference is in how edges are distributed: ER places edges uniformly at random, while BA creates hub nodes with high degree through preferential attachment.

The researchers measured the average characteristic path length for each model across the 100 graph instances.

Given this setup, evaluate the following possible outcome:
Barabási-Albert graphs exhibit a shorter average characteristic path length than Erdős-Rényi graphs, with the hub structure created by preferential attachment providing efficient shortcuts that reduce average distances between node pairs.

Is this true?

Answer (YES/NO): YES